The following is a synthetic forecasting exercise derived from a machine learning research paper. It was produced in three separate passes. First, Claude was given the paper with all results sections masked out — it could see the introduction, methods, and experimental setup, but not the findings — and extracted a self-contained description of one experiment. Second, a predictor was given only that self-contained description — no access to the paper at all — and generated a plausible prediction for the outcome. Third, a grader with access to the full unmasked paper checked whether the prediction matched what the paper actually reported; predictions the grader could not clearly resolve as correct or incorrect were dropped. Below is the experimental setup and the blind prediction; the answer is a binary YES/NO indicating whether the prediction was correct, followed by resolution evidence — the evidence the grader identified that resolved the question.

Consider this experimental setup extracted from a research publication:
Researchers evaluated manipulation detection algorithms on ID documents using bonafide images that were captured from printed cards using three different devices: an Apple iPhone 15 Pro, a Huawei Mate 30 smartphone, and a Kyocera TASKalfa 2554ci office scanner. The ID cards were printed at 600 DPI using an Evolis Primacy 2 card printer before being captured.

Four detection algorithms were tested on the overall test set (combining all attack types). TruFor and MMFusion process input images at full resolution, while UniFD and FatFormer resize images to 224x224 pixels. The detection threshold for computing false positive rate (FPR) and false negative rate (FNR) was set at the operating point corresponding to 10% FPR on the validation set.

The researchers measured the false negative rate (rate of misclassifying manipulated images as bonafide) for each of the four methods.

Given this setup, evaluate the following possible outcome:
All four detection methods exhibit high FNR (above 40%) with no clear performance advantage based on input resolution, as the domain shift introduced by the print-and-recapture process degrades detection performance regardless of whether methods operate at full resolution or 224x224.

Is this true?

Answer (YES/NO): NO